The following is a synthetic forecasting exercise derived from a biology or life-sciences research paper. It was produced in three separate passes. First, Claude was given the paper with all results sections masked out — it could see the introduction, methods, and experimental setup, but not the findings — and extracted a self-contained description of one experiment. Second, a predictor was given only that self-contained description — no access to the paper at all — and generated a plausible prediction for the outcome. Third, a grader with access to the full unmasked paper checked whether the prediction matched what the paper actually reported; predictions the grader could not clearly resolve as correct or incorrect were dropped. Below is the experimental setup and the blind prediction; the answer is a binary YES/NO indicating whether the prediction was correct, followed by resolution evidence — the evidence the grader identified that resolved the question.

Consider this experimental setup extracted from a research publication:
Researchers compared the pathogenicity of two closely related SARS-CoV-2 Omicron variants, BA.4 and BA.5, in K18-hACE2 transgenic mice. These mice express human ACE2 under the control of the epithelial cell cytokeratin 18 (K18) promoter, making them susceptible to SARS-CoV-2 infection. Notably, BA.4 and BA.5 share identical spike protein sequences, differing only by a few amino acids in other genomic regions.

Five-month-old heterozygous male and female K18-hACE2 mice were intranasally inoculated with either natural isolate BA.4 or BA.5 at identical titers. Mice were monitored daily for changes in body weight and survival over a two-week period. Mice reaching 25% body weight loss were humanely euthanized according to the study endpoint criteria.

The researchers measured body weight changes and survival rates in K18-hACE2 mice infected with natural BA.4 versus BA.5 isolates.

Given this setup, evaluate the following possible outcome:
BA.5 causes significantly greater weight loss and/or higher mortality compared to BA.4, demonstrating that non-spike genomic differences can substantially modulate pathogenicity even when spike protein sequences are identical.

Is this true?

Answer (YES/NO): YES